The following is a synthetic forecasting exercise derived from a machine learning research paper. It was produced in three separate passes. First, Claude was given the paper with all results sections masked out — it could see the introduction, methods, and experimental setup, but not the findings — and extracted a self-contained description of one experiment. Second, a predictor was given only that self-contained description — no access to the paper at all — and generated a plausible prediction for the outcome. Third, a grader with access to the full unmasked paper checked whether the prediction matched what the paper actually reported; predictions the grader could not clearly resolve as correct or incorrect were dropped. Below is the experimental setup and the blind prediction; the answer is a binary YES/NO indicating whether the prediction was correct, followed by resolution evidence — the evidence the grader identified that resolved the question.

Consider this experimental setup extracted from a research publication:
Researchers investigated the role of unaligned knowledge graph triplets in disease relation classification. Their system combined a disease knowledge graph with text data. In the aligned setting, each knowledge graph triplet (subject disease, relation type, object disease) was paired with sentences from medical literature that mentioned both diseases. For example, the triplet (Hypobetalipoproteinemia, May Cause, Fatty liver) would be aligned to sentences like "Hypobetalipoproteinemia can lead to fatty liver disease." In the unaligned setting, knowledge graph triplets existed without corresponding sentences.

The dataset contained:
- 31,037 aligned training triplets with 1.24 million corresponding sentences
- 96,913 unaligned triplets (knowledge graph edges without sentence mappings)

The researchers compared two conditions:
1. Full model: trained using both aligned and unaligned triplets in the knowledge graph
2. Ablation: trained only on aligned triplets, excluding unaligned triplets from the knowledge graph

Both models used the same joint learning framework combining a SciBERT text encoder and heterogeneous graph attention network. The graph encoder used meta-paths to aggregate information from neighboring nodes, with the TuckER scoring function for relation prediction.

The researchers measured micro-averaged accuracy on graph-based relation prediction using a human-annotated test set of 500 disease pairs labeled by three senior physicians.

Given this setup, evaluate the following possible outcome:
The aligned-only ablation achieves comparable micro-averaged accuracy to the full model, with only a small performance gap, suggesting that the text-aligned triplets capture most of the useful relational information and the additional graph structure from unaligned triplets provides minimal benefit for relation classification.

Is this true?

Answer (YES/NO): NO